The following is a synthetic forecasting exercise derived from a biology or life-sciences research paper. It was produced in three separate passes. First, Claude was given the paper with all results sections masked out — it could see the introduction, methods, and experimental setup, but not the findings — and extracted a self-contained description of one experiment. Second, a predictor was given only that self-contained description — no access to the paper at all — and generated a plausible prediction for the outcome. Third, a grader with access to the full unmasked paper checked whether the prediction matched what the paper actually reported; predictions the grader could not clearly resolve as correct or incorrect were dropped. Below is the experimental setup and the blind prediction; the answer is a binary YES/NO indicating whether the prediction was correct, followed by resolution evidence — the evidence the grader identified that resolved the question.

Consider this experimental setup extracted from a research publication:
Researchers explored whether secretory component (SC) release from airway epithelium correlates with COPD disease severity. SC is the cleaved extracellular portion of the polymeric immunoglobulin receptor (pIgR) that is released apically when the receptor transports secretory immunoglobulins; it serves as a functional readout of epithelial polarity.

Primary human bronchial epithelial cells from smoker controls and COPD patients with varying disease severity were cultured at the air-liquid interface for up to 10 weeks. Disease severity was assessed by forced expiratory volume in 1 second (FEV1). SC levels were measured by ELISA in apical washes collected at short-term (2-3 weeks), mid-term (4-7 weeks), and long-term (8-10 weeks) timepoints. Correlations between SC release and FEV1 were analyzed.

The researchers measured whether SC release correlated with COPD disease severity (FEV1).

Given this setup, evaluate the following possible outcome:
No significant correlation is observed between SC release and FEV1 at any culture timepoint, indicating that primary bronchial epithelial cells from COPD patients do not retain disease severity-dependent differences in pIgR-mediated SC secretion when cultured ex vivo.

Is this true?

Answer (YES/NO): NO